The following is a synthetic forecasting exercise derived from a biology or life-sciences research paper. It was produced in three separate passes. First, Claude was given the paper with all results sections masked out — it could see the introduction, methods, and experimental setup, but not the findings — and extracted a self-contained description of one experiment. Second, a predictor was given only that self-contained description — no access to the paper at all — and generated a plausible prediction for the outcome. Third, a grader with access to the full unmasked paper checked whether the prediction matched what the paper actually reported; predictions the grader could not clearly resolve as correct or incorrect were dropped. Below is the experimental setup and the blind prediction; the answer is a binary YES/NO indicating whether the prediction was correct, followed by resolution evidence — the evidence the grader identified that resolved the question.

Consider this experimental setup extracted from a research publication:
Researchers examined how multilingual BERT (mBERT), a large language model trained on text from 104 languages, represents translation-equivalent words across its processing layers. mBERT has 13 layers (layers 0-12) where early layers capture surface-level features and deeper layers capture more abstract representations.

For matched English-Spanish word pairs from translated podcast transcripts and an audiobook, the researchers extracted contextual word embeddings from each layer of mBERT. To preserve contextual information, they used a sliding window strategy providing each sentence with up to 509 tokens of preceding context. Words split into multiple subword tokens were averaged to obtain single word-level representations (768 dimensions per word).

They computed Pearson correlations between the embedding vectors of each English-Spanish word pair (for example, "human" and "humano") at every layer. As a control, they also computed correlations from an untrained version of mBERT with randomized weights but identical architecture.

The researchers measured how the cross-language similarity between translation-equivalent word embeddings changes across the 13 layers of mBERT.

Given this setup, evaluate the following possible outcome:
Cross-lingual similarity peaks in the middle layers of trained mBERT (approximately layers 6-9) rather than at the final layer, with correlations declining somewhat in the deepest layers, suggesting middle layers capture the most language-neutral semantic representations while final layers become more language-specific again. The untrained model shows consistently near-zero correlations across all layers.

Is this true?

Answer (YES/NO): NO